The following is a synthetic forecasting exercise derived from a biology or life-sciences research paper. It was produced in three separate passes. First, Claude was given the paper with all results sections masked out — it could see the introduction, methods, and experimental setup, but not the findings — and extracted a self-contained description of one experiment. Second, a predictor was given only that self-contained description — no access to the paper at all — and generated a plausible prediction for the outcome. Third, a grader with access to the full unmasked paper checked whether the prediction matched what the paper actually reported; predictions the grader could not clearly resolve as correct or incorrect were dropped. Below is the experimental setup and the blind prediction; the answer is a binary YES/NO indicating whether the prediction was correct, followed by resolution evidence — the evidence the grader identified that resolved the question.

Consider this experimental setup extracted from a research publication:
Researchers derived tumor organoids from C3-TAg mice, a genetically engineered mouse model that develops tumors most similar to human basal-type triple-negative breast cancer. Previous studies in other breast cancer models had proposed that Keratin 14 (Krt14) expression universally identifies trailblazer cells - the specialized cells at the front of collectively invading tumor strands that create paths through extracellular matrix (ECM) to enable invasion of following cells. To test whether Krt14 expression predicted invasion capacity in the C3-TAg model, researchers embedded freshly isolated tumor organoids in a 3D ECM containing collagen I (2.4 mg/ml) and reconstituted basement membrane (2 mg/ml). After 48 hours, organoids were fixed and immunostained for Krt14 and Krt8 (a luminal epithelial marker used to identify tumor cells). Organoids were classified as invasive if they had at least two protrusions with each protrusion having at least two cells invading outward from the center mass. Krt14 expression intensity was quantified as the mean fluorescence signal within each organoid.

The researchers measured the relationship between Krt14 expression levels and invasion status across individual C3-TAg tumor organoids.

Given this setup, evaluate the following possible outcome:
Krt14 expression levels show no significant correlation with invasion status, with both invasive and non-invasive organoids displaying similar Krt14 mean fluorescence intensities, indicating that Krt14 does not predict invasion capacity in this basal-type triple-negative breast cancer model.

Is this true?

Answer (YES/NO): YES